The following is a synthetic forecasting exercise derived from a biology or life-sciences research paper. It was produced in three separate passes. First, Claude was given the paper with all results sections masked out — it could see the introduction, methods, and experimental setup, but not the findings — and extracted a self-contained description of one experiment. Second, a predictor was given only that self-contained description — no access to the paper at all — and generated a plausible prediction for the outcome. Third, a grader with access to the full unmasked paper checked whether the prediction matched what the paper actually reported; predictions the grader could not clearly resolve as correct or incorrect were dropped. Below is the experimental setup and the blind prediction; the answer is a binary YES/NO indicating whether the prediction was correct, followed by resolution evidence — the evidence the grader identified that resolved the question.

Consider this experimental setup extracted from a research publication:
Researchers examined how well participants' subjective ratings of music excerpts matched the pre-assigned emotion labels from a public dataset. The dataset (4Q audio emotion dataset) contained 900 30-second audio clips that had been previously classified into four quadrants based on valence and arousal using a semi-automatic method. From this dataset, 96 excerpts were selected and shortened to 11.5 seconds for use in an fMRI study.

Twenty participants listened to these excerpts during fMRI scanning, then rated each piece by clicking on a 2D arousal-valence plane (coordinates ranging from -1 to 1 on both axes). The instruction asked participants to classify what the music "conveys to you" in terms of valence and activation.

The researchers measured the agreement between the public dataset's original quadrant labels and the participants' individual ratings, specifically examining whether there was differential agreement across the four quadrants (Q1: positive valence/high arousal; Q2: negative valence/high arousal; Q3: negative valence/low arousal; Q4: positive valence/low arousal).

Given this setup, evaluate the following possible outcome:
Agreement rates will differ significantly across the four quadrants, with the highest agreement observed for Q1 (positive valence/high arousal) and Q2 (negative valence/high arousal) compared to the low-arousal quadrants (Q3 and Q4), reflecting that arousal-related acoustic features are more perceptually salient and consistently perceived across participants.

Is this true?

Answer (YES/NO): YES